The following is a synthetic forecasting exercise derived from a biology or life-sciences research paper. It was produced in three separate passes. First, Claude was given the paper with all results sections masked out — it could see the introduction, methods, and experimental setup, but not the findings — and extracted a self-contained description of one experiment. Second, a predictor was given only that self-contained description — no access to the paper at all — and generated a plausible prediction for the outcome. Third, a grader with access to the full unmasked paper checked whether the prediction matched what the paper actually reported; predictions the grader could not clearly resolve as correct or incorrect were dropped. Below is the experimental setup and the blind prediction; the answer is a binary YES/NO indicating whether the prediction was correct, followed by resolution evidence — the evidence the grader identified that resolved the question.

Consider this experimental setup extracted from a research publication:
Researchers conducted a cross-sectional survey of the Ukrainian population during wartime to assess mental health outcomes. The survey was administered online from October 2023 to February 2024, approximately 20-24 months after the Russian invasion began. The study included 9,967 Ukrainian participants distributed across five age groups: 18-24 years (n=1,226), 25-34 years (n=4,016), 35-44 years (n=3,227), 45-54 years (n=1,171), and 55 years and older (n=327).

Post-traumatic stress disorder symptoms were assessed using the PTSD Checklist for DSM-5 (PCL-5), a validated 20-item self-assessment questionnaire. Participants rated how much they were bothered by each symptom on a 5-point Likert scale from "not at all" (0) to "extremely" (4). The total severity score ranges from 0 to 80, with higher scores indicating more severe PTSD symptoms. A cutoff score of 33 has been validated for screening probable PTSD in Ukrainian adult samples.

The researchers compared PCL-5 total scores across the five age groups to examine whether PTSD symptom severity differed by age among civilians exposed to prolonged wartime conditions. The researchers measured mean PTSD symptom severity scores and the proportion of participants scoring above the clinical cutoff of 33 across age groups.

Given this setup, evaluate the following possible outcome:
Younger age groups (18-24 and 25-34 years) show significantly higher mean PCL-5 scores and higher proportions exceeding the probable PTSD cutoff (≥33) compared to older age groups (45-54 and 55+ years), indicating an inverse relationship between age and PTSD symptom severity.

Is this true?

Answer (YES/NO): YES